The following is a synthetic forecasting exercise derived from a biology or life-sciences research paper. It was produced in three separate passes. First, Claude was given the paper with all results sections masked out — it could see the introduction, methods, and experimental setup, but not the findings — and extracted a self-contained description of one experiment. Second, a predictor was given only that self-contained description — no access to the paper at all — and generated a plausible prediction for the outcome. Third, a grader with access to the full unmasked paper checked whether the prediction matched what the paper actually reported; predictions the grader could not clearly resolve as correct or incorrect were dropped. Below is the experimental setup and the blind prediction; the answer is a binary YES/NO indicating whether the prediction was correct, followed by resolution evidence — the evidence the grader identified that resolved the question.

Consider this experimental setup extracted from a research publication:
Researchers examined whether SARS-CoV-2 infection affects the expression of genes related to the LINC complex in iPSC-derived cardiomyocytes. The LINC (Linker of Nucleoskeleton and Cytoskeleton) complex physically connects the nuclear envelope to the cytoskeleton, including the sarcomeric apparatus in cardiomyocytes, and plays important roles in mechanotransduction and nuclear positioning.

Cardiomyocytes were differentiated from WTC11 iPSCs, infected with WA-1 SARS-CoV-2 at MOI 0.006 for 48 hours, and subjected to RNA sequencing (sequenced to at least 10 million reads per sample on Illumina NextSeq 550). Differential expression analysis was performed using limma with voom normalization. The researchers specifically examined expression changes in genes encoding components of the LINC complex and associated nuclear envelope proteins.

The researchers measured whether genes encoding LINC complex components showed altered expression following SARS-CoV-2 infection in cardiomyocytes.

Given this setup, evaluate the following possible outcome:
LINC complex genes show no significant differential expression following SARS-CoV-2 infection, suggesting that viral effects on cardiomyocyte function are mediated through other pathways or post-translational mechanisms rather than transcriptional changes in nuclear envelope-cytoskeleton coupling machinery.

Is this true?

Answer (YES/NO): NO